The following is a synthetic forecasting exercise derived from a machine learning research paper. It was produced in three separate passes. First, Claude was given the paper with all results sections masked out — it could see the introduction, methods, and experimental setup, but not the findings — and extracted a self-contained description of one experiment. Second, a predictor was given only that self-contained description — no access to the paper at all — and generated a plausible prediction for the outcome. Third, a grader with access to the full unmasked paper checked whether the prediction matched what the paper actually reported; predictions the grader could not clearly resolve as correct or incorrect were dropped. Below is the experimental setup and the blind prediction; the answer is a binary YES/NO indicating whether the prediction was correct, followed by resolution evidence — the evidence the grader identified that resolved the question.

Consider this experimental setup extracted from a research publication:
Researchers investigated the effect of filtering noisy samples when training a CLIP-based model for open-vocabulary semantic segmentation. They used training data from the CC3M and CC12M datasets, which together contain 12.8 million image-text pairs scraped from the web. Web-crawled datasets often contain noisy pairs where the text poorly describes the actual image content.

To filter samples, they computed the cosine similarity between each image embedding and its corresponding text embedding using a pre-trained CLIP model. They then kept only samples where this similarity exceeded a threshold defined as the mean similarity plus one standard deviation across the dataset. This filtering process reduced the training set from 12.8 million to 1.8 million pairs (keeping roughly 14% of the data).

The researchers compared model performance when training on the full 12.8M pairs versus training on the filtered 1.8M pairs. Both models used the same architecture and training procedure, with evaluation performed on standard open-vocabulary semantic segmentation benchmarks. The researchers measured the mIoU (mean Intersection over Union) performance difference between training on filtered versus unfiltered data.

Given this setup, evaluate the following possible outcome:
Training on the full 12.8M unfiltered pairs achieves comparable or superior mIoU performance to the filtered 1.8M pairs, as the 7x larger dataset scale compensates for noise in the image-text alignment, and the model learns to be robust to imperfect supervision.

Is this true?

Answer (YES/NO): NO